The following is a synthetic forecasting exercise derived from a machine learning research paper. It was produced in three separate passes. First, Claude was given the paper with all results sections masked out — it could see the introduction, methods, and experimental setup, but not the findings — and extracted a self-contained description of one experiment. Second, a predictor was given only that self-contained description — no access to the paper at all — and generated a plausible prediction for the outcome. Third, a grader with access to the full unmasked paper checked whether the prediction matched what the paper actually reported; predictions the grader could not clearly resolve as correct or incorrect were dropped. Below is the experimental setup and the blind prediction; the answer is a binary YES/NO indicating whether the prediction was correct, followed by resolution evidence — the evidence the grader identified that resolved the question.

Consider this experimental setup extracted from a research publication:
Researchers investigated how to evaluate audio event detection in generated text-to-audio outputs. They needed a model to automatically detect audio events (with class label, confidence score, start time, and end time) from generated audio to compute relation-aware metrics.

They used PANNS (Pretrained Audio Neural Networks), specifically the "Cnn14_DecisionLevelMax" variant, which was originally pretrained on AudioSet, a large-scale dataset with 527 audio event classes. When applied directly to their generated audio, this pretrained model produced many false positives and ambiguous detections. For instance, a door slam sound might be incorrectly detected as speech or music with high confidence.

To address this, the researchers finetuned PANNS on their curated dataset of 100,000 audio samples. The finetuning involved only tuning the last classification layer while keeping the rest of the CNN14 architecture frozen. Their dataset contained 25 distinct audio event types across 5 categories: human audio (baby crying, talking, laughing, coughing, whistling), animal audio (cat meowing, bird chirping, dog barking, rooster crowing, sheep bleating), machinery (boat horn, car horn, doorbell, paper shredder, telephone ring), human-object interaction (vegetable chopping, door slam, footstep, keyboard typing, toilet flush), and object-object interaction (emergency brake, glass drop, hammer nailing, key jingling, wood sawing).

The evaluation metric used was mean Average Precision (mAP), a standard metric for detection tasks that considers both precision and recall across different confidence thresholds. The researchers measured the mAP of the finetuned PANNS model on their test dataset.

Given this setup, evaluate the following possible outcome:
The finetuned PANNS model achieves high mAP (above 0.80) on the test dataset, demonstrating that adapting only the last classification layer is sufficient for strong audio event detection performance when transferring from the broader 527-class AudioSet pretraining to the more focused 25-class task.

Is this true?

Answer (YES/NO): NO